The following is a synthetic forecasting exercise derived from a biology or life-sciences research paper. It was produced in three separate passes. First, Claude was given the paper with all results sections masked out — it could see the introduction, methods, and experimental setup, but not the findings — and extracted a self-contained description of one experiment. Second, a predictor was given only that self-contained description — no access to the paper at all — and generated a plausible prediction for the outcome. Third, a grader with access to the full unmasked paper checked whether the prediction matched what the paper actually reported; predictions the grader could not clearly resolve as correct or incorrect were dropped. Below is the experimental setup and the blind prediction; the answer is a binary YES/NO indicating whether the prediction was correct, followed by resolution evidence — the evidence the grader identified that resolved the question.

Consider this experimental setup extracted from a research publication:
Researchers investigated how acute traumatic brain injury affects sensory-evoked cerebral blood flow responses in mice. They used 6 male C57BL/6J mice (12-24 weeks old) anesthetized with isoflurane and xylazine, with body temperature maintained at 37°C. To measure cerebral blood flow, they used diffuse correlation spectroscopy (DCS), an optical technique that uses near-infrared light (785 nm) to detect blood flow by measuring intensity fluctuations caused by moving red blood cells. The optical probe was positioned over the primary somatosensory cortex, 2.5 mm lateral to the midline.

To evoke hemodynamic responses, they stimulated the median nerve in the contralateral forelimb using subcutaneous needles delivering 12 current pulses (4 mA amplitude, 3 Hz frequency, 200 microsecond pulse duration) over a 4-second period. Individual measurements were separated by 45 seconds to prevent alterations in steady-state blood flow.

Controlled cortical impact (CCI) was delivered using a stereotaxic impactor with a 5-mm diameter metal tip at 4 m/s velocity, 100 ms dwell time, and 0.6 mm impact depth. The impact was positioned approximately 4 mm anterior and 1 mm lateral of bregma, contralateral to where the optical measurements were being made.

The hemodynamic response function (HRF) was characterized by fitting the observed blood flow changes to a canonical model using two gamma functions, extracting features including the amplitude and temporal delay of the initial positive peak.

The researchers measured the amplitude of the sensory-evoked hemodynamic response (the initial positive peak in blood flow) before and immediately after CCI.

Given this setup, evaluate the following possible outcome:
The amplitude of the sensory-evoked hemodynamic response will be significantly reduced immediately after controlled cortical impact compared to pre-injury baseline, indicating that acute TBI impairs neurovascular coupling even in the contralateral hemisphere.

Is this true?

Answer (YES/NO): YES